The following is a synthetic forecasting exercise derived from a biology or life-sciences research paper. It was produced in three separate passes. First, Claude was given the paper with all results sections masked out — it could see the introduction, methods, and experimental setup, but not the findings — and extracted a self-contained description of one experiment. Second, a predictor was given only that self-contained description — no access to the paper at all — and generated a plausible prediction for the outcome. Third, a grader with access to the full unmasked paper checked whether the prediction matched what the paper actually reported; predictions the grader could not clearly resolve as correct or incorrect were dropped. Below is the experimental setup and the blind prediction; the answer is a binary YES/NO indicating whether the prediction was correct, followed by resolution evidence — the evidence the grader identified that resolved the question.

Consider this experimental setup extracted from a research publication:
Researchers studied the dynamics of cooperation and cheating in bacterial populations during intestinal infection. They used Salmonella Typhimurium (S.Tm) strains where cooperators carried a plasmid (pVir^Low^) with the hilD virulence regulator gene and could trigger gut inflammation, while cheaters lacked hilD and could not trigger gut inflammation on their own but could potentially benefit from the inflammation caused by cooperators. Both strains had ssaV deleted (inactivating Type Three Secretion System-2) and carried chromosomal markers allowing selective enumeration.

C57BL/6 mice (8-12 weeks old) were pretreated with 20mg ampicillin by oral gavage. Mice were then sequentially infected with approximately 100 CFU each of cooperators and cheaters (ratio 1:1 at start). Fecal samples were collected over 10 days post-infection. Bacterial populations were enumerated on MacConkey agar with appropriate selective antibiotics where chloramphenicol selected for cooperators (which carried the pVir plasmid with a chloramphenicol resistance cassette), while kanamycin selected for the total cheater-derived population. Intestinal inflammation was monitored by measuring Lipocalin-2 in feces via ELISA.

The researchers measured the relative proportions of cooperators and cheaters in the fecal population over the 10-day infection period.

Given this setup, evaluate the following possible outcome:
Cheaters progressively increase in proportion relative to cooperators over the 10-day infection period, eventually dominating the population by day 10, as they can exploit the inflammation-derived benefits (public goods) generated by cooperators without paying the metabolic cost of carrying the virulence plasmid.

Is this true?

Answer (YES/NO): YES